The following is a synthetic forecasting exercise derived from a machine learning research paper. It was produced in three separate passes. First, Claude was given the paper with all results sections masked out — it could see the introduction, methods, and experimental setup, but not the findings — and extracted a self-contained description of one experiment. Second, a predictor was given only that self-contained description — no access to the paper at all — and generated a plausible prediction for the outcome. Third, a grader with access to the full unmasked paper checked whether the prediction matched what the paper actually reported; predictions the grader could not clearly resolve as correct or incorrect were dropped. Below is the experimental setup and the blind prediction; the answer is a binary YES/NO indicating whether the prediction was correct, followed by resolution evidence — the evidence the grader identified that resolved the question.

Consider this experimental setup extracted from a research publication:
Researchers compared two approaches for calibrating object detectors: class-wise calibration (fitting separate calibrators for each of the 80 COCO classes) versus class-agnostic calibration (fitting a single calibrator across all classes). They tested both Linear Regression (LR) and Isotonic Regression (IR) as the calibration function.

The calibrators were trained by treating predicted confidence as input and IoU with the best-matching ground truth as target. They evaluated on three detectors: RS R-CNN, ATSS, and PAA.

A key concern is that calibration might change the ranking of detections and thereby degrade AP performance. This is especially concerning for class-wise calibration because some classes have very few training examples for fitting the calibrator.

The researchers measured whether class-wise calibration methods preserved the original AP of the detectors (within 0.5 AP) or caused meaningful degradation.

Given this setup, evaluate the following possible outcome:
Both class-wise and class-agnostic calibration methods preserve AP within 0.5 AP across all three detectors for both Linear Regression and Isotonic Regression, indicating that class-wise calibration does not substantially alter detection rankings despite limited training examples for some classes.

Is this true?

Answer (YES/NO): NO